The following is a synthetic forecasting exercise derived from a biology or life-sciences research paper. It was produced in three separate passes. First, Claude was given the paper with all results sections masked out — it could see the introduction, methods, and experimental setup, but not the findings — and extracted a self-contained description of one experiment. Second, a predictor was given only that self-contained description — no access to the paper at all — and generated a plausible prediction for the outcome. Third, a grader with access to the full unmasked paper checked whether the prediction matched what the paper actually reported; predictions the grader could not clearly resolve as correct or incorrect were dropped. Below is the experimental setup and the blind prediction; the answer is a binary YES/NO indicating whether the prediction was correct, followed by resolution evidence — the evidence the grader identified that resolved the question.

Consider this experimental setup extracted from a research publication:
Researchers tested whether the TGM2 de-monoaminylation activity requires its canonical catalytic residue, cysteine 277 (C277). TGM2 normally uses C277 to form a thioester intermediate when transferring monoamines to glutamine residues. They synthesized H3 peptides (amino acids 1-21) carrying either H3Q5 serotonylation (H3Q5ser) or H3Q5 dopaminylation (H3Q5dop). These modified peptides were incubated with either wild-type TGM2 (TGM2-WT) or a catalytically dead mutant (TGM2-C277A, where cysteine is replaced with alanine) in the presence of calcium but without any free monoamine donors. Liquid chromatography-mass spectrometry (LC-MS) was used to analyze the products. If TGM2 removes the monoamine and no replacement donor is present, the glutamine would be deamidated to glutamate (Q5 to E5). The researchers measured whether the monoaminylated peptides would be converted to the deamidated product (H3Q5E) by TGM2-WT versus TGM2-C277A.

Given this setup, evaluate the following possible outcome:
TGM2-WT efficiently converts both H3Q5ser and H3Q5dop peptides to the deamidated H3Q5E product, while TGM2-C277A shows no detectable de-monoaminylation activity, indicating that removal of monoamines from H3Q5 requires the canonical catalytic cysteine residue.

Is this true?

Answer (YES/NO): YES